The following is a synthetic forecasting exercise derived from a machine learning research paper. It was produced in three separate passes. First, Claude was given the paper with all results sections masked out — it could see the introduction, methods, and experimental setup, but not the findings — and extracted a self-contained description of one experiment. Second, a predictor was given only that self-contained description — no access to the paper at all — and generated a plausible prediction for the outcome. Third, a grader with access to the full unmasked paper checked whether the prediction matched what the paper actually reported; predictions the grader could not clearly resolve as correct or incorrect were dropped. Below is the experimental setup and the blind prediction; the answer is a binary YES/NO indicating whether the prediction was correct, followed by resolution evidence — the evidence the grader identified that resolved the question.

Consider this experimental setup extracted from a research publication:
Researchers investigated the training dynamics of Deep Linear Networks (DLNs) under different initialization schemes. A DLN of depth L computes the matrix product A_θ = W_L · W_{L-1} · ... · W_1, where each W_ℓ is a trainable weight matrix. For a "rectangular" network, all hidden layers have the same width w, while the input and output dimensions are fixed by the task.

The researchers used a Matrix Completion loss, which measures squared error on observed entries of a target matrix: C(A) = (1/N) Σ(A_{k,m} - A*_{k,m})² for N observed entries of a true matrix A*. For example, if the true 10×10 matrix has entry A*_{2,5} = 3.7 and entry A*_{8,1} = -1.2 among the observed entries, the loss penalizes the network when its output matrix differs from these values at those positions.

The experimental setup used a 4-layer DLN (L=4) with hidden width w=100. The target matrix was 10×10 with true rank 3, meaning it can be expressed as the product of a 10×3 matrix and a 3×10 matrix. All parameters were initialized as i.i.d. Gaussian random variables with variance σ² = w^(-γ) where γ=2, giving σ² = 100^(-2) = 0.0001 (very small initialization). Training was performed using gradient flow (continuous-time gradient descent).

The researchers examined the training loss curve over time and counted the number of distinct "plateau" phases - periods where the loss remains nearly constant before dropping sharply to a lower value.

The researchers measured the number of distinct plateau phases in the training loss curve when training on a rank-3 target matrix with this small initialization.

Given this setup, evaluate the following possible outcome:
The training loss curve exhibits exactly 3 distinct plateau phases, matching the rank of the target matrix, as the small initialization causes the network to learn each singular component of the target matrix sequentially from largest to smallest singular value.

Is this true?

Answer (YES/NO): YES